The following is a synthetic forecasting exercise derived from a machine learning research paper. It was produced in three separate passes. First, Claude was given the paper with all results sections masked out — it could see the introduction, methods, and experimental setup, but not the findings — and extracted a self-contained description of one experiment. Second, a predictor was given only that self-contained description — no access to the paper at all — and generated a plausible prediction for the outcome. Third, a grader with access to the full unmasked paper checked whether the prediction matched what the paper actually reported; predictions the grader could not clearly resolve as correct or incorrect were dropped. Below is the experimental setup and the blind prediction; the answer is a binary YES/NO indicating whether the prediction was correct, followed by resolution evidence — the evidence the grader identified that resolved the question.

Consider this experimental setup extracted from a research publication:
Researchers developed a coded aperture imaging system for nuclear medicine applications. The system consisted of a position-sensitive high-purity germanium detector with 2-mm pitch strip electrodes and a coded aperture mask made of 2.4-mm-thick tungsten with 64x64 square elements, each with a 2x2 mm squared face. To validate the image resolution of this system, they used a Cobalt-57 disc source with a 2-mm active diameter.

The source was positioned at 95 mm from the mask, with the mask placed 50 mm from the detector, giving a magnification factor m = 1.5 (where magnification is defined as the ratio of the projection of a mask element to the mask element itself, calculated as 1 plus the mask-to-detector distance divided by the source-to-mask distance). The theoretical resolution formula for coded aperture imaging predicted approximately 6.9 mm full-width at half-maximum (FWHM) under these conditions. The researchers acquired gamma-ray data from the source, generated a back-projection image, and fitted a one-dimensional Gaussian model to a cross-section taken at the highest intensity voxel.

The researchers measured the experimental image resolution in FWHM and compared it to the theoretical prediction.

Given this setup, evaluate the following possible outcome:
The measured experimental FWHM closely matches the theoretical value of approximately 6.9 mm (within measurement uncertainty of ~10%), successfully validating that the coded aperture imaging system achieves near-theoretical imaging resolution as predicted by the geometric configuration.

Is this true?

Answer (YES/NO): YES